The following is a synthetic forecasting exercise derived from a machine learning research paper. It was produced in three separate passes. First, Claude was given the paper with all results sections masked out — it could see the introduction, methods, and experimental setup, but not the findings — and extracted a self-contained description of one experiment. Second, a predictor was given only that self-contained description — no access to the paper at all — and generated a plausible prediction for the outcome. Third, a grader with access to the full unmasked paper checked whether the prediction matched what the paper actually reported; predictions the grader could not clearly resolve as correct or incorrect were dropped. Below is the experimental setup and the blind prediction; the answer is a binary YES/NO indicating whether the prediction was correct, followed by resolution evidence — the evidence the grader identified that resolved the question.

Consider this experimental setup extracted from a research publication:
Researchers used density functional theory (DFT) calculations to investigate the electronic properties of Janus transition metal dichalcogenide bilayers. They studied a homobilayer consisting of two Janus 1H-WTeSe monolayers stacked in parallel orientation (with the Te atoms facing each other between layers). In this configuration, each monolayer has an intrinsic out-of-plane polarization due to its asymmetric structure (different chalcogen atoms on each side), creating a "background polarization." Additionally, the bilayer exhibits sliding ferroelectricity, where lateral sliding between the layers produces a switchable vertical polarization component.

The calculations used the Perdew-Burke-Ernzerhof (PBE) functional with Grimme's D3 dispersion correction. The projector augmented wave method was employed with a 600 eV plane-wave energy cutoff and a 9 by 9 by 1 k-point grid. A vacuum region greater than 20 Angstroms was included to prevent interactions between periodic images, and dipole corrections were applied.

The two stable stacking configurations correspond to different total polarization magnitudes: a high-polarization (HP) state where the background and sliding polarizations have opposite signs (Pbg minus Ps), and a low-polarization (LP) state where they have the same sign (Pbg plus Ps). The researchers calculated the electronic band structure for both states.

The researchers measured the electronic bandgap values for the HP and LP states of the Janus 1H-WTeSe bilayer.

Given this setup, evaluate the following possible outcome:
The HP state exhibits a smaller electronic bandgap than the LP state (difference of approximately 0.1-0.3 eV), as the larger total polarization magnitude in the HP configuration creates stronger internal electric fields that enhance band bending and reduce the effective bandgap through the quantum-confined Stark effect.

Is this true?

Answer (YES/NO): YES